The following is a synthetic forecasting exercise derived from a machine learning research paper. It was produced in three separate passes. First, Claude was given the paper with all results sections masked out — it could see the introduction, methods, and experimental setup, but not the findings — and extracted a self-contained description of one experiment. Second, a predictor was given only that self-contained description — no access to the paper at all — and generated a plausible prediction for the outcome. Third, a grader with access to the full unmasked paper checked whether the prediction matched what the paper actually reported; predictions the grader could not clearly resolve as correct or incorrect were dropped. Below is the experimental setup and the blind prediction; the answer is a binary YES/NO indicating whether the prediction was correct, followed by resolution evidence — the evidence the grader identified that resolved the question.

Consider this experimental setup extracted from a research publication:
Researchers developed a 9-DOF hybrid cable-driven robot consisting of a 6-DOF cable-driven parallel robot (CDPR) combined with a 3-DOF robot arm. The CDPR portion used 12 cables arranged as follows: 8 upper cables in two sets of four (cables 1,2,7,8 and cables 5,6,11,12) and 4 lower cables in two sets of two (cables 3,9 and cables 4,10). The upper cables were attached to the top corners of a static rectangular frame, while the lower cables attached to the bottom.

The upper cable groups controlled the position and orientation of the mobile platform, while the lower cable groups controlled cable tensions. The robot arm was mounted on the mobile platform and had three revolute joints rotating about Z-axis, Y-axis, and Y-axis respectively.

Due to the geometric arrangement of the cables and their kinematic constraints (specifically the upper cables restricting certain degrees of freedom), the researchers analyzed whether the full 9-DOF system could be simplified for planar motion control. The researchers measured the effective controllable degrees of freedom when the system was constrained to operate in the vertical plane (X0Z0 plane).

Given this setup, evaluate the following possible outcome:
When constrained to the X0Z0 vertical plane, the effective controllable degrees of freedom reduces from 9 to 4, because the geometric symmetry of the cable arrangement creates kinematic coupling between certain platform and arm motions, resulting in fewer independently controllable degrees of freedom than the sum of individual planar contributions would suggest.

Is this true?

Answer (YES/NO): NO